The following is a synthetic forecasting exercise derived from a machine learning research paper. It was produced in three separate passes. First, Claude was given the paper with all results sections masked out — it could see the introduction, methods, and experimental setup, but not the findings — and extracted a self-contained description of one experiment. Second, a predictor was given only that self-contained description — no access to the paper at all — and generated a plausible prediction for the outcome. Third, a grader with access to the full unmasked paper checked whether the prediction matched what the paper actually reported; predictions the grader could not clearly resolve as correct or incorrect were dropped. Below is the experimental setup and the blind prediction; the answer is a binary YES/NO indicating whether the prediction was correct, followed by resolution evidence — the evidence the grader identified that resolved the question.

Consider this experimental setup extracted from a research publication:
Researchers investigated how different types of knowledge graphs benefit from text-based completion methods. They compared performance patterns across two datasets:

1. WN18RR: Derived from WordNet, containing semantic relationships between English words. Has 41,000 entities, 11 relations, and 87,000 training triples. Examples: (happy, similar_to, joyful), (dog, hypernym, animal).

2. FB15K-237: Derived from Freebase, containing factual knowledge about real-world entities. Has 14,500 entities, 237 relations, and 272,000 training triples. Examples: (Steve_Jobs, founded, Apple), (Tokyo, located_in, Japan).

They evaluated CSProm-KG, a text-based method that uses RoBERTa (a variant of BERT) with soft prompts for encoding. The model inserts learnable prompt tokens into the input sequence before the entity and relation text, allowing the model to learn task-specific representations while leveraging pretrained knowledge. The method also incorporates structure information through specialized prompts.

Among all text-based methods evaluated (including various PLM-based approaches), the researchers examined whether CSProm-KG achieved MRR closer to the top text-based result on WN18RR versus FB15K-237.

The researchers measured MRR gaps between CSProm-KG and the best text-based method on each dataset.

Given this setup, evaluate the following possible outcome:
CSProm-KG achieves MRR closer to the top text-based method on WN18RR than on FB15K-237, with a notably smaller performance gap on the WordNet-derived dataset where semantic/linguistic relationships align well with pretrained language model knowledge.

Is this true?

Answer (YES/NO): NO